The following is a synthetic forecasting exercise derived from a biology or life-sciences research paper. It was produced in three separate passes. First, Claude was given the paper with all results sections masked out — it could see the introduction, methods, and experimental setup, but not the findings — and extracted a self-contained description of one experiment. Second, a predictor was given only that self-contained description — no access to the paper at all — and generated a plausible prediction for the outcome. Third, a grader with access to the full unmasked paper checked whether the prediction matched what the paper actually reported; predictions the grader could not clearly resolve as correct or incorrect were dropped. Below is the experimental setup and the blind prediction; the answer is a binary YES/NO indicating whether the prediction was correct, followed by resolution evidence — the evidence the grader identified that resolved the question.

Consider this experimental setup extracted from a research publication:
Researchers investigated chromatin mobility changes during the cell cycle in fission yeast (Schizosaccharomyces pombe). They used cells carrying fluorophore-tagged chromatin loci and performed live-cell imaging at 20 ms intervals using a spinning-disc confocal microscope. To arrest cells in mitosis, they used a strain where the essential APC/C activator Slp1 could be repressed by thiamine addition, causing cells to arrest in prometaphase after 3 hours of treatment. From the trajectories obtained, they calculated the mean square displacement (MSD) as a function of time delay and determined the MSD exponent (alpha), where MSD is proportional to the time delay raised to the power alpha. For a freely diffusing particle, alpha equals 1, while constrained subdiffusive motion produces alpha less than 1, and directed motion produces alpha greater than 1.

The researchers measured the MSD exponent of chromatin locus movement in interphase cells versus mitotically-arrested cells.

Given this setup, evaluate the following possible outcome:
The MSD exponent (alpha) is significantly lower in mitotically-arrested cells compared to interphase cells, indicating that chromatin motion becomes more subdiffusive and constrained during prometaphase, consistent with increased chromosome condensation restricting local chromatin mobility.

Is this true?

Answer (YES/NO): YES